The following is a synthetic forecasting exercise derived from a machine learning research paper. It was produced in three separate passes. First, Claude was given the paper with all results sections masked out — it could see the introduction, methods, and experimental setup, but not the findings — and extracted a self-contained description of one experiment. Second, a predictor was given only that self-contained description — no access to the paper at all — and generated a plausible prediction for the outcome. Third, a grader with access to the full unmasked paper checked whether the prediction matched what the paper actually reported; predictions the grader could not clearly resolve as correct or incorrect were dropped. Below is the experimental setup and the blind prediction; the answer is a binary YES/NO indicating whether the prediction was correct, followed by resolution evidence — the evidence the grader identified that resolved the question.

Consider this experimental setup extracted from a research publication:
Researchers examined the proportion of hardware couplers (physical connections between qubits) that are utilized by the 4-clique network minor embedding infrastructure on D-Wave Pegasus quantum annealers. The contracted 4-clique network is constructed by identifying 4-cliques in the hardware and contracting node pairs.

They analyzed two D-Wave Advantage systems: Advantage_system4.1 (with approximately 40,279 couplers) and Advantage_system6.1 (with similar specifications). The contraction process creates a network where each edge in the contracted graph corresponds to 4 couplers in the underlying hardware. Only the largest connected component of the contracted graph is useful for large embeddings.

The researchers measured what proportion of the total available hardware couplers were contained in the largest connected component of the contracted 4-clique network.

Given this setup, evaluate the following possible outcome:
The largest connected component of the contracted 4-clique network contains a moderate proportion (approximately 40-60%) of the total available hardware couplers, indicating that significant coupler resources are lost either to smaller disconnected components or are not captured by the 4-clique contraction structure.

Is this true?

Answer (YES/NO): NO